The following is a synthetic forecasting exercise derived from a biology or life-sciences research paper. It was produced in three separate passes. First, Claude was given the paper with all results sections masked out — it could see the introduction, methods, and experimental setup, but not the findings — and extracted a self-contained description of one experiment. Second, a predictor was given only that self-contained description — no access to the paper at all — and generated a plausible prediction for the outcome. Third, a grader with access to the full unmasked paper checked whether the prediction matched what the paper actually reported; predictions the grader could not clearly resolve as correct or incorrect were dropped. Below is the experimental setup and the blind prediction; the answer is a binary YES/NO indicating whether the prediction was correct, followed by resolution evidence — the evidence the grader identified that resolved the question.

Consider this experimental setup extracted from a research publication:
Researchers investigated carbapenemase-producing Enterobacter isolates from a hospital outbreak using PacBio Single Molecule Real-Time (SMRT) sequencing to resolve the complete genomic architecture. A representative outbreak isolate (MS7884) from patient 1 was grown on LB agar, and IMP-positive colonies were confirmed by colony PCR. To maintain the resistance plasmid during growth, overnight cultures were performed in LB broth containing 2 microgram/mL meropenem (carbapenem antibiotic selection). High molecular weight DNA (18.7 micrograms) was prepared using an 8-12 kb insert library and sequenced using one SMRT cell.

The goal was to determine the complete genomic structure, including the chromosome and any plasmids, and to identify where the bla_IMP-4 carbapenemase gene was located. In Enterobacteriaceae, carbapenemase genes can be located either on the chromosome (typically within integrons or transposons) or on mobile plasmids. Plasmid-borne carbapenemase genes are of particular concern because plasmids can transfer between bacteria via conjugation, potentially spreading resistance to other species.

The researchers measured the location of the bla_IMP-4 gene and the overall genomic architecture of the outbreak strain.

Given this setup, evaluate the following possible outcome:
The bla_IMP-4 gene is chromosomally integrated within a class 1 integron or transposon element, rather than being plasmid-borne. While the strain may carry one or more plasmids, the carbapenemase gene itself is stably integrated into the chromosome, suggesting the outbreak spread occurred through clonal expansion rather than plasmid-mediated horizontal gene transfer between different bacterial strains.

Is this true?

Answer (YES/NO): NO